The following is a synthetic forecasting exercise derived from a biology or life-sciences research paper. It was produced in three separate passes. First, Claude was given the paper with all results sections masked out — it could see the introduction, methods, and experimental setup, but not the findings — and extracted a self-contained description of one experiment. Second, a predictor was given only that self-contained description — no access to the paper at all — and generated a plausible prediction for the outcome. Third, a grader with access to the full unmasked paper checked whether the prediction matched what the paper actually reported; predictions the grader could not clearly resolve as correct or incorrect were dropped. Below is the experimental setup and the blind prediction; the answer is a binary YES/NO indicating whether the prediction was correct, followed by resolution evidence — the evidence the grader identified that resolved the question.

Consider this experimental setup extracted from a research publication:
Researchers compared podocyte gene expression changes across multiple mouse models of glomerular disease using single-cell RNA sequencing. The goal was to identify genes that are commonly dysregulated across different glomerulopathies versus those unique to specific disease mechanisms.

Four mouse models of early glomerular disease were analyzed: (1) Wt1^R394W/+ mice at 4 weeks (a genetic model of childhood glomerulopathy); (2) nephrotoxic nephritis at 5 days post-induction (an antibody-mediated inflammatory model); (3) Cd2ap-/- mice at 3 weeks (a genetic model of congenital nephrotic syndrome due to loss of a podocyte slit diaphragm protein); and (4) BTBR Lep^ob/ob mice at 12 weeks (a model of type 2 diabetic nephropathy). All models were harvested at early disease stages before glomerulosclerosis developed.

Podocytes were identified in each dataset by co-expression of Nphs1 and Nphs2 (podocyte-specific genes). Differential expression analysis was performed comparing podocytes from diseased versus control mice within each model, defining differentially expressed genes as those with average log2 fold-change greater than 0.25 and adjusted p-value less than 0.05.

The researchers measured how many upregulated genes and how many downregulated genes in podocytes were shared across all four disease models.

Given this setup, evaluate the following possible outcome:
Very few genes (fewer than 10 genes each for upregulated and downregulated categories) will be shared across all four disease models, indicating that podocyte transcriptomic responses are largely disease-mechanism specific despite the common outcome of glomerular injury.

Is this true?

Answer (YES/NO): NO